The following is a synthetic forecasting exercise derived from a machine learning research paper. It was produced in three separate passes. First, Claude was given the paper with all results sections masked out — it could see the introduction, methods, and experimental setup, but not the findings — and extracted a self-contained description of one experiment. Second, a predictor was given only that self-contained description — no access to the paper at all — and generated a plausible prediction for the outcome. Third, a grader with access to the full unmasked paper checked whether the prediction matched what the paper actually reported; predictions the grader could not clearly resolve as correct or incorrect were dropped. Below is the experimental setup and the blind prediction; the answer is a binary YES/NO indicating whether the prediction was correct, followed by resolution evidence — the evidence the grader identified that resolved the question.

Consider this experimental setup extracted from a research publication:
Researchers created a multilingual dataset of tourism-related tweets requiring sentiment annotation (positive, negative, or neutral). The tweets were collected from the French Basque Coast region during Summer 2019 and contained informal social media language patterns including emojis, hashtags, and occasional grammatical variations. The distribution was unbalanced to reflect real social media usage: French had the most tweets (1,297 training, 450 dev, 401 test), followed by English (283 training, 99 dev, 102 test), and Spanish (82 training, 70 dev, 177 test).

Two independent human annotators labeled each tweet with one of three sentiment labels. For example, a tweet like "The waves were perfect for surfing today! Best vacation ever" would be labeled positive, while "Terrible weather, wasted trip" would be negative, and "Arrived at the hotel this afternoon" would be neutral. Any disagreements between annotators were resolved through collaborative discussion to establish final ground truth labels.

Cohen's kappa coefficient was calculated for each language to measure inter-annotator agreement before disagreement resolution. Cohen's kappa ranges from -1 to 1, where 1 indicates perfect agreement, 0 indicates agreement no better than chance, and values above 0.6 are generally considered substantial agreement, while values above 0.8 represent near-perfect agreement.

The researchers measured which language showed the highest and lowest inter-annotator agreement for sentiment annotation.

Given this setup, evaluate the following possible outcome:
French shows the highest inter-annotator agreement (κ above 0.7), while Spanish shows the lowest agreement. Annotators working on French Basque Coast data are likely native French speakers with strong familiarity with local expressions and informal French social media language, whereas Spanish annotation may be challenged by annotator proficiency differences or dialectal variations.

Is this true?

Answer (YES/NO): NO